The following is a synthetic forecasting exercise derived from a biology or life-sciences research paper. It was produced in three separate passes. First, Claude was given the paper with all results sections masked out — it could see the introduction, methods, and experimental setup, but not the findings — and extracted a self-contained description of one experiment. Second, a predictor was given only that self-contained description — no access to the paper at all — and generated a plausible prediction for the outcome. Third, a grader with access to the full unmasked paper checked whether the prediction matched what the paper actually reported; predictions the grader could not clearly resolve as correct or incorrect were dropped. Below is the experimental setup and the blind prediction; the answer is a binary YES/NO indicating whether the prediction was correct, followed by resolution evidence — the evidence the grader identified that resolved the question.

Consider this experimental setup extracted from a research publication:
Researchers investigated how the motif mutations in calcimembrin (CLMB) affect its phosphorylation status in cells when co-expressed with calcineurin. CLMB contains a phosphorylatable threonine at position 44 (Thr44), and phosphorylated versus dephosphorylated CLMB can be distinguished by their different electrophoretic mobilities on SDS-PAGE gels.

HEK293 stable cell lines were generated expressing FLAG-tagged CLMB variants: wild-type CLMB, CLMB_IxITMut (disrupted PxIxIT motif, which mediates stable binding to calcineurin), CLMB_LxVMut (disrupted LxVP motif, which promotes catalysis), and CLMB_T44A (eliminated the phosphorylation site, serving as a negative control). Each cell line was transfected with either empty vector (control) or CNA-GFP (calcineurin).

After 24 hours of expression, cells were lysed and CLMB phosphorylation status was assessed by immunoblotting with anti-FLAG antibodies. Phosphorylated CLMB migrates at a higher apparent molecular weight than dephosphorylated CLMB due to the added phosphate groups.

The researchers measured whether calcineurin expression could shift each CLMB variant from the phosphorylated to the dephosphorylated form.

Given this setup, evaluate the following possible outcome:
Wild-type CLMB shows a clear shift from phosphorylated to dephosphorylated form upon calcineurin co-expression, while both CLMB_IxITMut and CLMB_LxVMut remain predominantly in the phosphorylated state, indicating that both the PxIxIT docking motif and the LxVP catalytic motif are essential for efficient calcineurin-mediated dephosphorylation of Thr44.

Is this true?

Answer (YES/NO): NO